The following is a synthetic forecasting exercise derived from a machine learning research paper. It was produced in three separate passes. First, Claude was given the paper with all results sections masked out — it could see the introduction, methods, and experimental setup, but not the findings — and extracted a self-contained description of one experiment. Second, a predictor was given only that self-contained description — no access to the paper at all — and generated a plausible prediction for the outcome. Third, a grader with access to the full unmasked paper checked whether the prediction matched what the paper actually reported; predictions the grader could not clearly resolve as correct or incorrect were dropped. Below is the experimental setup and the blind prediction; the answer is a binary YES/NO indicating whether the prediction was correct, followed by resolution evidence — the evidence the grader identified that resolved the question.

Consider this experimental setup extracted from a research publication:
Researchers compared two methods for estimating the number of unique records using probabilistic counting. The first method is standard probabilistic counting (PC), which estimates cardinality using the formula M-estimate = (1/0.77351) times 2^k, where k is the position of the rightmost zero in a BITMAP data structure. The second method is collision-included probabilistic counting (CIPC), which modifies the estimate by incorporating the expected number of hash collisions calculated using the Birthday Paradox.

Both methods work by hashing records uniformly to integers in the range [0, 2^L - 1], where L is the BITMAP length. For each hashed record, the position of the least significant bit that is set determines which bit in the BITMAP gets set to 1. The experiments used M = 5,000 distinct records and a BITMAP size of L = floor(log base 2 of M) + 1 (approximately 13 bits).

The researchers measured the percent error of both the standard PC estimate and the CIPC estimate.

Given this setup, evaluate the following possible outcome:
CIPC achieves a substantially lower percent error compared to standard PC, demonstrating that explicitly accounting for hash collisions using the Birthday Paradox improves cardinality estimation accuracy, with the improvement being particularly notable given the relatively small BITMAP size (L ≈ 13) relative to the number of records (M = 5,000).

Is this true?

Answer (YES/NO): NO